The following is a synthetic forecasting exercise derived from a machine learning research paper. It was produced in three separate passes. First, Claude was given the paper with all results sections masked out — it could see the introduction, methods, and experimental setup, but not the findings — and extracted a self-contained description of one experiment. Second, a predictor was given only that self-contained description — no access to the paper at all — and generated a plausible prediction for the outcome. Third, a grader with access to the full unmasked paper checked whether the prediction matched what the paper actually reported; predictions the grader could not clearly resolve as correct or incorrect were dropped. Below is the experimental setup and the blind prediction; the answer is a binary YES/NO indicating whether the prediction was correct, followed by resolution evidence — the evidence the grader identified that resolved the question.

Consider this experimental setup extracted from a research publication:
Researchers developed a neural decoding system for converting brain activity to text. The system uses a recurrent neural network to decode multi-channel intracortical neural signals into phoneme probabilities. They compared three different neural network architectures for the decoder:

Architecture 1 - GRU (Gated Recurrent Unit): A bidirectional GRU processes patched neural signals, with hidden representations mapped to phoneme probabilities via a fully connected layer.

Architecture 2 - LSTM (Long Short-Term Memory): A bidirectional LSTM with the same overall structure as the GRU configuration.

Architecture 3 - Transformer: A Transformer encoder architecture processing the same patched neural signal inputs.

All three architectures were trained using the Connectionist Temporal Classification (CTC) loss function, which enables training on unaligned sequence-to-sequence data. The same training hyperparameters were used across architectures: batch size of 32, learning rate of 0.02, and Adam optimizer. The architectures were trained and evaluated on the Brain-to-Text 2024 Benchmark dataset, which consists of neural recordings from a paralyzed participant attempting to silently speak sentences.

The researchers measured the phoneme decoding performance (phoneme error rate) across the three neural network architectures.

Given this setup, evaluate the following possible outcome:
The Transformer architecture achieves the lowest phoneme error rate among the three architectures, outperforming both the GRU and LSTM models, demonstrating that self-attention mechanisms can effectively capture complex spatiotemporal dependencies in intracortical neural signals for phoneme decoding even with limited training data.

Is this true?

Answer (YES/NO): NO